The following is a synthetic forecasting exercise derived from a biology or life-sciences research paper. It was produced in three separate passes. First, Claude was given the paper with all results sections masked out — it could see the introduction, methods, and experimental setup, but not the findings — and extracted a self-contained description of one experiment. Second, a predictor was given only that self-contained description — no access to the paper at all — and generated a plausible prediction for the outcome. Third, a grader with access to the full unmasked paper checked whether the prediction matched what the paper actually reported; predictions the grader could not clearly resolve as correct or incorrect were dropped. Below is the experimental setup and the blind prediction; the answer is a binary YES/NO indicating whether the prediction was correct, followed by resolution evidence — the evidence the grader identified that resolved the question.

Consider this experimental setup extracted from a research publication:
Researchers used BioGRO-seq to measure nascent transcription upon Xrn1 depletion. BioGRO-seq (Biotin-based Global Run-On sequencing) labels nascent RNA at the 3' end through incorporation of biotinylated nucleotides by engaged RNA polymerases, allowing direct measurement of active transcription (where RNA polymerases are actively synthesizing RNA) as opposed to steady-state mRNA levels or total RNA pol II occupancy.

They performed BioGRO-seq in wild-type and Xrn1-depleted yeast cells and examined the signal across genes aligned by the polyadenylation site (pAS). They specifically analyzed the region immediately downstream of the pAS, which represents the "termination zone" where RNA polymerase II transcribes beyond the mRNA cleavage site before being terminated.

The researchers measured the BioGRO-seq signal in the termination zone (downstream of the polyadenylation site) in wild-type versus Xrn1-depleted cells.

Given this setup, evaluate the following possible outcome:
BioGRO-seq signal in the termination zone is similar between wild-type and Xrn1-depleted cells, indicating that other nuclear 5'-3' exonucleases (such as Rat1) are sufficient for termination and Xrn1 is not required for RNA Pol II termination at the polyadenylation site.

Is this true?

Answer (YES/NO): NO